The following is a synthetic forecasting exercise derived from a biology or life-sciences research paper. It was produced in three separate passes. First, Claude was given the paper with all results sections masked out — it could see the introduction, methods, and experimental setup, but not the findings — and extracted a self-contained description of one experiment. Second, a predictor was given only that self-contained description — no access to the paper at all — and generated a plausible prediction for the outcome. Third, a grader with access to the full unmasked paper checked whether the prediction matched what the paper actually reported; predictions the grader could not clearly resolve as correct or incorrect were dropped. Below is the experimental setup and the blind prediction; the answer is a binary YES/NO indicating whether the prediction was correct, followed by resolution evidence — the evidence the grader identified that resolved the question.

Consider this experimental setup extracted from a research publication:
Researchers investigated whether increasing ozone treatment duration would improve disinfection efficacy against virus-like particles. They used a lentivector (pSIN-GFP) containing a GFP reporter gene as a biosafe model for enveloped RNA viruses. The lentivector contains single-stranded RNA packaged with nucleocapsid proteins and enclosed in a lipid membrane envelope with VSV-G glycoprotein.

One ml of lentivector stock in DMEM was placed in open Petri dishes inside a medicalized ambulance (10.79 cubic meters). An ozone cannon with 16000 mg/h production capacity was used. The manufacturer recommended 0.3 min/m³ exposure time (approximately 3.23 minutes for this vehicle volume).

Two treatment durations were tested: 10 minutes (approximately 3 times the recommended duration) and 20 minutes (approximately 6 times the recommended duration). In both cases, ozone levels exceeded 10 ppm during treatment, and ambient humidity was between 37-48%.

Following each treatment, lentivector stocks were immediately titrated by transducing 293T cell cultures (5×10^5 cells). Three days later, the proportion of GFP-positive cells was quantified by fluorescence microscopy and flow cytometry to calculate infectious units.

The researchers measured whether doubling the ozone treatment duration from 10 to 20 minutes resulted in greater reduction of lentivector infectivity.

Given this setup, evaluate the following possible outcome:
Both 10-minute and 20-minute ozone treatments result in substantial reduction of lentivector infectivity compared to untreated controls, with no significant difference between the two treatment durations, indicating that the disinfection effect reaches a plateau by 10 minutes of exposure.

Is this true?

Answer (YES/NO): NO